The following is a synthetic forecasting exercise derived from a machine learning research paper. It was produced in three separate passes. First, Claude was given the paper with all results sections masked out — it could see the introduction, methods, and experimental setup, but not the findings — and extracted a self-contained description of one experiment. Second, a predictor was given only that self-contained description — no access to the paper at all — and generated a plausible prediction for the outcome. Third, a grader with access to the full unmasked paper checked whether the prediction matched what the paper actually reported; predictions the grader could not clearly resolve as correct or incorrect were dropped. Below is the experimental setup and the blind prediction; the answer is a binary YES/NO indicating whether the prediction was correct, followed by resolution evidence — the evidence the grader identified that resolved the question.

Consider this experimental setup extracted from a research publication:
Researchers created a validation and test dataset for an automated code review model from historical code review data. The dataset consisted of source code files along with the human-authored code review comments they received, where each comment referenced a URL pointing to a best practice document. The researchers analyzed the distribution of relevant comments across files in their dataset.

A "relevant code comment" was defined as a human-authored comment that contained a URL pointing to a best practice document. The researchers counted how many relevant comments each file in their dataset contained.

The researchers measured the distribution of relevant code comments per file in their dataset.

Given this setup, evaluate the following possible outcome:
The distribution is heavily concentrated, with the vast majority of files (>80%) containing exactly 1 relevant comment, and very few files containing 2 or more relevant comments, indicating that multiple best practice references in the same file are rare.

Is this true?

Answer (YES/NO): YES